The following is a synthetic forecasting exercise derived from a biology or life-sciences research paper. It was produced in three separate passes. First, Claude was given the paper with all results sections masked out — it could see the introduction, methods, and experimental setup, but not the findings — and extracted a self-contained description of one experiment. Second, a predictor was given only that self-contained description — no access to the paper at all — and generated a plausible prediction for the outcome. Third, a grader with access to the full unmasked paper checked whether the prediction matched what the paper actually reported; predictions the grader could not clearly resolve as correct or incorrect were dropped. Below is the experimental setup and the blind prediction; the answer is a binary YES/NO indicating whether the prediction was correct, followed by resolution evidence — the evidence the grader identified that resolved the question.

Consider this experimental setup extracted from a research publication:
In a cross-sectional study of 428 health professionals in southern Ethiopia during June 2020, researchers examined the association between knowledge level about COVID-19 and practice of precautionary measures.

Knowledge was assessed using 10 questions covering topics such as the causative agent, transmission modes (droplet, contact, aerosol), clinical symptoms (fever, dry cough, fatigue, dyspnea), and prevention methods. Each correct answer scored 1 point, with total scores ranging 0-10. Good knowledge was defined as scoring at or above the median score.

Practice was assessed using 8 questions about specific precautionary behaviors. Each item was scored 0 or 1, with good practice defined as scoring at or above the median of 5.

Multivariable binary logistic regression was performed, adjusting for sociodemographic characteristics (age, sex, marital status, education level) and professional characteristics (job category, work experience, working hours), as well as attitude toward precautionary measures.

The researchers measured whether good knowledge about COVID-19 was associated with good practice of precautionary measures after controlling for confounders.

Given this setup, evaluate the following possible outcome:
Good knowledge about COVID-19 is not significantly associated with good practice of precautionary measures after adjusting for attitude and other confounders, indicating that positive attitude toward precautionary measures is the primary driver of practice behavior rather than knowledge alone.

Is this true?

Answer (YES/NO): NO